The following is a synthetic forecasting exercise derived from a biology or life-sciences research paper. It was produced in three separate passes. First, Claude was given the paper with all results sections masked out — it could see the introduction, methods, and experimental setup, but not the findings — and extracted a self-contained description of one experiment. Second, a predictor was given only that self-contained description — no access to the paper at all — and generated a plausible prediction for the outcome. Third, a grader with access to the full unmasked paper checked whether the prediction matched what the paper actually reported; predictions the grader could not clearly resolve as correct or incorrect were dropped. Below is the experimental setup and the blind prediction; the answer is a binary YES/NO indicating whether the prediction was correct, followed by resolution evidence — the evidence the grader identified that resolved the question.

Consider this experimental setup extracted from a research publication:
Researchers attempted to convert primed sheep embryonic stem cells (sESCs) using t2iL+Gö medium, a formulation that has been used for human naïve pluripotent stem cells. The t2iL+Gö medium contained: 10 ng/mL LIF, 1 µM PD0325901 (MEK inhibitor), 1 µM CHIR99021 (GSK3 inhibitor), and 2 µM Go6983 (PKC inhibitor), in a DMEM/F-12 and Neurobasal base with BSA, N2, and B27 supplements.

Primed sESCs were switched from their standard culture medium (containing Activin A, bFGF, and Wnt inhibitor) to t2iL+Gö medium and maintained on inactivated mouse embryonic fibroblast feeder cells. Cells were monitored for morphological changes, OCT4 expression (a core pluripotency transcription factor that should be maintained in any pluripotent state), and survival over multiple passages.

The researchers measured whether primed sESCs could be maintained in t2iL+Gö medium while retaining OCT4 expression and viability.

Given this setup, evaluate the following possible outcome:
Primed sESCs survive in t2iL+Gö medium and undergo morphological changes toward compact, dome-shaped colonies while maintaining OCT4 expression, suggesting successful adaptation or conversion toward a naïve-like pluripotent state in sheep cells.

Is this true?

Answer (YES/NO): NO